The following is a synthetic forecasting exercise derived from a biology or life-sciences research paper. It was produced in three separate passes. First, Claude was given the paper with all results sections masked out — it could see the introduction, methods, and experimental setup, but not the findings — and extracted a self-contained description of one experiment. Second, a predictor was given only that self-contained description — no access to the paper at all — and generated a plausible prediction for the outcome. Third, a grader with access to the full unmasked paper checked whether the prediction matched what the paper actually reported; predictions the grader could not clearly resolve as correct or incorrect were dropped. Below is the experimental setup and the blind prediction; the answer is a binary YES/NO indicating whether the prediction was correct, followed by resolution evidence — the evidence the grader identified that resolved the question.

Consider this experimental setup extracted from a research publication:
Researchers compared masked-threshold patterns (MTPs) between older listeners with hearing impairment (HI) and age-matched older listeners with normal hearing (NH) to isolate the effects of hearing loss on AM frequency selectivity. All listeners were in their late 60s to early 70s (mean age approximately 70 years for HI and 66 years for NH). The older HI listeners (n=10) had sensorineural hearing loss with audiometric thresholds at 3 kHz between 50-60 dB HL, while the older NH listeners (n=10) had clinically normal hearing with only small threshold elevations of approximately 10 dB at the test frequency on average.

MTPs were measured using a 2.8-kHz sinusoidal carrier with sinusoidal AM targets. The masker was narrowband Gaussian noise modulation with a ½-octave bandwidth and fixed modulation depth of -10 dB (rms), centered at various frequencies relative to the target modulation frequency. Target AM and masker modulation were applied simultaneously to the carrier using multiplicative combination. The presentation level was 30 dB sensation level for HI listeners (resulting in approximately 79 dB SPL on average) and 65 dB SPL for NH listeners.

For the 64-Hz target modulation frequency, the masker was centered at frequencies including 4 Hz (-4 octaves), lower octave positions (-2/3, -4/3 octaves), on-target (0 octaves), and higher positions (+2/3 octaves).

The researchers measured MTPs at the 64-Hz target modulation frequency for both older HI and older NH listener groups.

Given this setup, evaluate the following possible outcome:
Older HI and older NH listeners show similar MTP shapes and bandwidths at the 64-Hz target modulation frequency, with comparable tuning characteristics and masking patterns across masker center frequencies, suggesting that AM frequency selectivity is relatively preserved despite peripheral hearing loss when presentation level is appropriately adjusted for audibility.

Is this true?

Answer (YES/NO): NO